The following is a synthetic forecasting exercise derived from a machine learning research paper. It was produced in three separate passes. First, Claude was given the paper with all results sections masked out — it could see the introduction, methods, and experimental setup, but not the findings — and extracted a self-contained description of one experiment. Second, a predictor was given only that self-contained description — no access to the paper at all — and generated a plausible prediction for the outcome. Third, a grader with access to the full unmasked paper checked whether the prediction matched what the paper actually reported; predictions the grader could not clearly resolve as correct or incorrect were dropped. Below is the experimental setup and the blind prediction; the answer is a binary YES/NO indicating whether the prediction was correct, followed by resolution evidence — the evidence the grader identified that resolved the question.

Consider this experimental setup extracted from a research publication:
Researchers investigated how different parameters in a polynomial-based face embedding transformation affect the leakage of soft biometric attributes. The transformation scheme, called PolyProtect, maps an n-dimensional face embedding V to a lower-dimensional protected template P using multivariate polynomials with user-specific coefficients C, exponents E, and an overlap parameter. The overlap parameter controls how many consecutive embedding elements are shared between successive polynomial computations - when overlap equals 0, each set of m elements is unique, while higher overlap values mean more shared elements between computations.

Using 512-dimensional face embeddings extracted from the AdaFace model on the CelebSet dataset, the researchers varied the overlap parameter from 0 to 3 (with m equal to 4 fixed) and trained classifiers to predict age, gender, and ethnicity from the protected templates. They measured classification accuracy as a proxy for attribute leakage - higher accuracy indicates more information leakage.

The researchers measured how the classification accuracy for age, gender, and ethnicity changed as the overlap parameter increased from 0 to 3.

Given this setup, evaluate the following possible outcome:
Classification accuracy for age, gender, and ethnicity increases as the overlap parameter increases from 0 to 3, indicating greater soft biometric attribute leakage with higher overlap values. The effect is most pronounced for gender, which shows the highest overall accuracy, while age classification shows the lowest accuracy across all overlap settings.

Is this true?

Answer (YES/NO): NO